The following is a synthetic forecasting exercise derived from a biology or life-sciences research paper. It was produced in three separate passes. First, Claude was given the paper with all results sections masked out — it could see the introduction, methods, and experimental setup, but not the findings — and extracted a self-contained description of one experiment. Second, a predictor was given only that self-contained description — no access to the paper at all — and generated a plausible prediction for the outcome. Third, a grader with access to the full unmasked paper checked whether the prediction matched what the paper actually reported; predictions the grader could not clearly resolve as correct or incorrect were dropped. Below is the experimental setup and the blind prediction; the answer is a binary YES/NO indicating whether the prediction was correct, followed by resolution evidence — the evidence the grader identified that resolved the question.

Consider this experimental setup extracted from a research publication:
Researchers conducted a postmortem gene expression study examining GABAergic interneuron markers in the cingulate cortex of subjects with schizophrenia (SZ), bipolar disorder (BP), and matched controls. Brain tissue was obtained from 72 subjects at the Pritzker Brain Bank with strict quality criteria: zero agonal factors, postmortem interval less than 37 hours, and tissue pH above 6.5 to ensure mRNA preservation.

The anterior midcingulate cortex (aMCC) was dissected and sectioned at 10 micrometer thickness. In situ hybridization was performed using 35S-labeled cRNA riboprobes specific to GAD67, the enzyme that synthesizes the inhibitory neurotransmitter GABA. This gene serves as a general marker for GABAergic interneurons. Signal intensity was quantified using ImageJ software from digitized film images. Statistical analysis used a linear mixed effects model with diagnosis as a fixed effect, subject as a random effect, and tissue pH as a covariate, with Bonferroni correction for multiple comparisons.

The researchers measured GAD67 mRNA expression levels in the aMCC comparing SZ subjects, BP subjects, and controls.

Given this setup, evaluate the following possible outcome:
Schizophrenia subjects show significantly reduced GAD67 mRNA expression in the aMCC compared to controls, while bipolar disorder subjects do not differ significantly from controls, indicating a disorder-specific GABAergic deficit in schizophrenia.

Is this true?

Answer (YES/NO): NO